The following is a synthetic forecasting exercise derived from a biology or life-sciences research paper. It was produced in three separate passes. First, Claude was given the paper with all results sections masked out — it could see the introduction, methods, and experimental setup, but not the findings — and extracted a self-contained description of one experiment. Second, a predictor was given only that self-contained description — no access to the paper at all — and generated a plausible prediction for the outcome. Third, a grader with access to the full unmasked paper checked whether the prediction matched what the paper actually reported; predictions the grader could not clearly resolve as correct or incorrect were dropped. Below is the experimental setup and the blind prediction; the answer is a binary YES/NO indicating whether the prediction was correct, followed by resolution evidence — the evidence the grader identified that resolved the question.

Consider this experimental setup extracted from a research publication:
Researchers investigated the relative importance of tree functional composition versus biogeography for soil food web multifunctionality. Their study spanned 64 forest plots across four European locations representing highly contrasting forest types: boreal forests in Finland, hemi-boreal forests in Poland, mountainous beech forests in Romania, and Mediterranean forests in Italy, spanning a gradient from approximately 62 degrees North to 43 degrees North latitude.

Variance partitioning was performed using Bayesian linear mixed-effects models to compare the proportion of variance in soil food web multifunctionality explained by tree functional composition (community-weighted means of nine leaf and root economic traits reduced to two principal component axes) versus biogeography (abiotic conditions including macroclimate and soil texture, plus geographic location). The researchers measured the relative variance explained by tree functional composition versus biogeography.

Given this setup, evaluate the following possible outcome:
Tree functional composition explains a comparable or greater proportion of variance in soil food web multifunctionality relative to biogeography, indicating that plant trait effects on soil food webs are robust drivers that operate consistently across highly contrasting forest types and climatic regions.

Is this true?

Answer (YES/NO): YES